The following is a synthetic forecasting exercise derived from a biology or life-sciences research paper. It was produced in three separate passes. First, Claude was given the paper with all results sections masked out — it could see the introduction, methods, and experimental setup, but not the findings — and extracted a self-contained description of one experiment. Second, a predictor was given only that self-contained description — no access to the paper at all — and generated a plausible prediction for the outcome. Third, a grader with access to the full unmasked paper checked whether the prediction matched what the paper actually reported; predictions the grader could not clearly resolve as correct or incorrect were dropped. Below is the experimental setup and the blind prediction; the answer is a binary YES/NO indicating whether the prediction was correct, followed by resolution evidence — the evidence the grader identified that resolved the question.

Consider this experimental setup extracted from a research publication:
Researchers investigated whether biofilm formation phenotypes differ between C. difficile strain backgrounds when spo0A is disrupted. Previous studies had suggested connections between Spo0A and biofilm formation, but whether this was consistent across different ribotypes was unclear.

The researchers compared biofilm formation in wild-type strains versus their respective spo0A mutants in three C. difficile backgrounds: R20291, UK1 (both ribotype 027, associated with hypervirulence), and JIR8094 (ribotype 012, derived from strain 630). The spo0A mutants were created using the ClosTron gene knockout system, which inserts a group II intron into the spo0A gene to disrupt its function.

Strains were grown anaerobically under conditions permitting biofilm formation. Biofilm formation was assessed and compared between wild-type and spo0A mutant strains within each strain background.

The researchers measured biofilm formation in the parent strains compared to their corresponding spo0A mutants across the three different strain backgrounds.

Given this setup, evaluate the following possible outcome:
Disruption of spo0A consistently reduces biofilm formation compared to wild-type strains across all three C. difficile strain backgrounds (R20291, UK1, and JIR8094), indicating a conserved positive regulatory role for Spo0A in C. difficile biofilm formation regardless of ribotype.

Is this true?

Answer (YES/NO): NO